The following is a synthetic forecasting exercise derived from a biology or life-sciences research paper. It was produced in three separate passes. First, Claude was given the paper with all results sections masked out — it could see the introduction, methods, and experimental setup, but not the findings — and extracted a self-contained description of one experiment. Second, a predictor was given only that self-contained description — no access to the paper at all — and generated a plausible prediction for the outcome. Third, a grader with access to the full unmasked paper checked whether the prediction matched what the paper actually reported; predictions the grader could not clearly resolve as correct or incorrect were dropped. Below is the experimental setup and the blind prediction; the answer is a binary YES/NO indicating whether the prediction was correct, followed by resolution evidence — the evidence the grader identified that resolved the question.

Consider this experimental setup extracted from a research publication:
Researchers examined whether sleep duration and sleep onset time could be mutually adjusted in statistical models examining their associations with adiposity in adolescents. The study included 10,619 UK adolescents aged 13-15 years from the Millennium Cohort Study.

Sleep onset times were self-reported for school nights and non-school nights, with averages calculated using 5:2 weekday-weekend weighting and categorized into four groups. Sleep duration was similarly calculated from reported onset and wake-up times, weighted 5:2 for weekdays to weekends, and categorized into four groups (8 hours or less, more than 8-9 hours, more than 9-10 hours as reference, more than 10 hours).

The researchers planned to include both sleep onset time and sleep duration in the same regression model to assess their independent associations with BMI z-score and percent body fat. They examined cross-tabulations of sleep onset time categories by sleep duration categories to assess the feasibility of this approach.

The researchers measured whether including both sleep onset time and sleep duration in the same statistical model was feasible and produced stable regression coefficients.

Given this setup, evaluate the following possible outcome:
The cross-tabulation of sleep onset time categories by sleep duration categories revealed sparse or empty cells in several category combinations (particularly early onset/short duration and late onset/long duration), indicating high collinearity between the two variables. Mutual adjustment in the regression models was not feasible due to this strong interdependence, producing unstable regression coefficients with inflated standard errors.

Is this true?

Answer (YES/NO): YES